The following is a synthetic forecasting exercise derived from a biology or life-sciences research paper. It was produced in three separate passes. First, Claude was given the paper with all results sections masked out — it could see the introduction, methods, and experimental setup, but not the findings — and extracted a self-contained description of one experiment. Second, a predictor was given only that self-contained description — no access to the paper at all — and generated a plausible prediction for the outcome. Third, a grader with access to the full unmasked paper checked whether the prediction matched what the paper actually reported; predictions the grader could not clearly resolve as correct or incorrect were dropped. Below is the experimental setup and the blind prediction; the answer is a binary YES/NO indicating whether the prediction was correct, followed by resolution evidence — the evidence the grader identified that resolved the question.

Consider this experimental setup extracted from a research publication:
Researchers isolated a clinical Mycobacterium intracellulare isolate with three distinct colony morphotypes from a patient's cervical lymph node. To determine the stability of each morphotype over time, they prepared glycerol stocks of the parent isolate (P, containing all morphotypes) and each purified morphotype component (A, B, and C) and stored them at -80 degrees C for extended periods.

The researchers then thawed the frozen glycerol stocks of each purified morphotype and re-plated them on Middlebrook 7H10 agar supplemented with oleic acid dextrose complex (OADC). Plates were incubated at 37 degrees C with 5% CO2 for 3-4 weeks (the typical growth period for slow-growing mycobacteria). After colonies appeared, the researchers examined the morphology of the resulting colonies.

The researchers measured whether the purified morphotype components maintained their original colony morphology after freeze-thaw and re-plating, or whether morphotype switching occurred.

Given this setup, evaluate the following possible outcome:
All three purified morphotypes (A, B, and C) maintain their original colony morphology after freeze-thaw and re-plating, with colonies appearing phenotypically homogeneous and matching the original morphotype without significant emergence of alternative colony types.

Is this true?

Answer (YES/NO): YES